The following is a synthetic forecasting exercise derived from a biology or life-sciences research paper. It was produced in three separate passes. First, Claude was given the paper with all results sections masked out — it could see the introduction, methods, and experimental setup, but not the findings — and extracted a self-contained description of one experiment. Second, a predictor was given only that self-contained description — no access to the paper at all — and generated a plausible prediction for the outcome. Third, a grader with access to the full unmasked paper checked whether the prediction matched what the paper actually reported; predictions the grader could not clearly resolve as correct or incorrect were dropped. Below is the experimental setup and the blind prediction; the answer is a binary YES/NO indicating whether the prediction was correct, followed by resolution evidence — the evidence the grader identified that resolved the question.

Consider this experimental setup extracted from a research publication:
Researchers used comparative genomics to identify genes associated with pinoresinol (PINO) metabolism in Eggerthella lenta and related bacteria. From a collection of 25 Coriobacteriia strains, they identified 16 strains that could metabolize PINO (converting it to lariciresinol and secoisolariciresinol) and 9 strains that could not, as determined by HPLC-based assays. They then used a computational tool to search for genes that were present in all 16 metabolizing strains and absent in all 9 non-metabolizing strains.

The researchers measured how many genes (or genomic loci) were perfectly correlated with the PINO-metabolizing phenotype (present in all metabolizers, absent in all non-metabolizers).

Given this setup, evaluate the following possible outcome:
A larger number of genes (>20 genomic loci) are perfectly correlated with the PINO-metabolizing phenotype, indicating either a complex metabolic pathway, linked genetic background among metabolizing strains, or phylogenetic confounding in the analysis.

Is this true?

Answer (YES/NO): NO